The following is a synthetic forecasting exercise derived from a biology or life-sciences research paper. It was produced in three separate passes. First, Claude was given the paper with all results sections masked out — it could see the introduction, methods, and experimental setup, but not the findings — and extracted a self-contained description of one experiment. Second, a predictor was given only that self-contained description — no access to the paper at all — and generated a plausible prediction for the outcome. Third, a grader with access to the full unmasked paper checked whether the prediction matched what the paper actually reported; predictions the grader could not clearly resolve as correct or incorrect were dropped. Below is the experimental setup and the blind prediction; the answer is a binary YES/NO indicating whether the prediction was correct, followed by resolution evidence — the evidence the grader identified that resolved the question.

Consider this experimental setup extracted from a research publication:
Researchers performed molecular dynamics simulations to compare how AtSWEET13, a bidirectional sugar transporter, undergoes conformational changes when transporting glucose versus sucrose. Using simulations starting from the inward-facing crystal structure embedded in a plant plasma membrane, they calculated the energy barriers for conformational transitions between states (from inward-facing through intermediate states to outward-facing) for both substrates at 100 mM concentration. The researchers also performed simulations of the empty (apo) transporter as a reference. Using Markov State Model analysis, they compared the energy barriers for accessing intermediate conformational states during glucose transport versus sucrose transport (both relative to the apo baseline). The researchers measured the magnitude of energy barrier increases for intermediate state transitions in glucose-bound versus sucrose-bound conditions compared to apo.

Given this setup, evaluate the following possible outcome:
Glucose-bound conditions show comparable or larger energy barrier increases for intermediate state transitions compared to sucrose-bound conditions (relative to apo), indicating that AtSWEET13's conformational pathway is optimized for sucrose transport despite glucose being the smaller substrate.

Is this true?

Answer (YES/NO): YES